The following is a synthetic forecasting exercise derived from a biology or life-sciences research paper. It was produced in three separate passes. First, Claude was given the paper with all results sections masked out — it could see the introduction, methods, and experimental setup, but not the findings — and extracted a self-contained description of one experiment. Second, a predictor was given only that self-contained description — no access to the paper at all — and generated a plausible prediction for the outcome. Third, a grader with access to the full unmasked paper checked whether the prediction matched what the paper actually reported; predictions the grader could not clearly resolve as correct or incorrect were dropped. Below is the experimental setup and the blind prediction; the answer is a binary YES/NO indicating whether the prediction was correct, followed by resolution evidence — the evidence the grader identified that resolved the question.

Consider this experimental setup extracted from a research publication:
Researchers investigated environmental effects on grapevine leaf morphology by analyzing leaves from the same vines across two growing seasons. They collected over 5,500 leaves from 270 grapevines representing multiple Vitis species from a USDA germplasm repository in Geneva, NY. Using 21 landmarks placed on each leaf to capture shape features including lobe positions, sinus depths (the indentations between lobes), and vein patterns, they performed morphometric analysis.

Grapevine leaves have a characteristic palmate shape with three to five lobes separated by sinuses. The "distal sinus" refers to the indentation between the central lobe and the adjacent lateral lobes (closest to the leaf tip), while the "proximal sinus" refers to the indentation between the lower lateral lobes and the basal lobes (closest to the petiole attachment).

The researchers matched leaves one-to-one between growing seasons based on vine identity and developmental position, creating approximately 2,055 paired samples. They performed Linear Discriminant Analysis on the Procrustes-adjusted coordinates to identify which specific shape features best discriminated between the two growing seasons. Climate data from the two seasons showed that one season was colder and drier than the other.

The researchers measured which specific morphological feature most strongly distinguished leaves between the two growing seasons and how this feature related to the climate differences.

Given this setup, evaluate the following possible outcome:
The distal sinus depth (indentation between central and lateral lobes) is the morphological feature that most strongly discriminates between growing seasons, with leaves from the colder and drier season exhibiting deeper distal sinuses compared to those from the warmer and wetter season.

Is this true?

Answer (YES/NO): YES